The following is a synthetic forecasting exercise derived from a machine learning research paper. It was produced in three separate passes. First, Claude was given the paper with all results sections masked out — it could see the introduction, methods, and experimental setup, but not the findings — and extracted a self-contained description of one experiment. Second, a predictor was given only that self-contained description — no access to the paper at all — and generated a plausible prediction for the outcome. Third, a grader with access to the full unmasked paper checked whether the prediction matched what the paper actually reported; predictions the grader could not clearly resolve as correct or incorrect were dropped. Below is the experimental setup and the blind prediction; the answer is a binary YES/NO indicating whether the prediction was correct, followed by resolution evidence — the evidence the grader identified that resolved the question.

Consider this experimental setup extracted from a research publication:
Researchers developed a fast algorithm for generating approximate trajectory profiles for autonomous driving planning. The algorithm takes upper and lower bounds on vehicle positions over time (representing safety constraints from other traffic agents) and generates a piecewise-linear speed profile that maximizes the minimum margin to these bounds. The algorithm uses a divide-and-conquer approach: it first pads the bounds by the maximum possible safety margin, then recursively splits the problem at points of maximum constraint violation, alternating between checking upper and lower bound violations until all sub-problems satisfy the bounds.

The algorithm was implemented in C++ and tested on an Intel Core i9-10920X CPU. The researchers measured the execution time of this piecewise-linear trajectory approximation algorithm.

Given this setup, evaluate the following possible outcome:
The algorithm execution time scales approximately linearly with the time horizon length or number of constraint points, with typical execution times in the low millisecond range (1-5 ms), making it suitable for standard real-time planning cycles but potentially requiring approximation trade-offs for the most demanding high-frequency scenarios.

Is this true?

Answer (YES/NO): NO